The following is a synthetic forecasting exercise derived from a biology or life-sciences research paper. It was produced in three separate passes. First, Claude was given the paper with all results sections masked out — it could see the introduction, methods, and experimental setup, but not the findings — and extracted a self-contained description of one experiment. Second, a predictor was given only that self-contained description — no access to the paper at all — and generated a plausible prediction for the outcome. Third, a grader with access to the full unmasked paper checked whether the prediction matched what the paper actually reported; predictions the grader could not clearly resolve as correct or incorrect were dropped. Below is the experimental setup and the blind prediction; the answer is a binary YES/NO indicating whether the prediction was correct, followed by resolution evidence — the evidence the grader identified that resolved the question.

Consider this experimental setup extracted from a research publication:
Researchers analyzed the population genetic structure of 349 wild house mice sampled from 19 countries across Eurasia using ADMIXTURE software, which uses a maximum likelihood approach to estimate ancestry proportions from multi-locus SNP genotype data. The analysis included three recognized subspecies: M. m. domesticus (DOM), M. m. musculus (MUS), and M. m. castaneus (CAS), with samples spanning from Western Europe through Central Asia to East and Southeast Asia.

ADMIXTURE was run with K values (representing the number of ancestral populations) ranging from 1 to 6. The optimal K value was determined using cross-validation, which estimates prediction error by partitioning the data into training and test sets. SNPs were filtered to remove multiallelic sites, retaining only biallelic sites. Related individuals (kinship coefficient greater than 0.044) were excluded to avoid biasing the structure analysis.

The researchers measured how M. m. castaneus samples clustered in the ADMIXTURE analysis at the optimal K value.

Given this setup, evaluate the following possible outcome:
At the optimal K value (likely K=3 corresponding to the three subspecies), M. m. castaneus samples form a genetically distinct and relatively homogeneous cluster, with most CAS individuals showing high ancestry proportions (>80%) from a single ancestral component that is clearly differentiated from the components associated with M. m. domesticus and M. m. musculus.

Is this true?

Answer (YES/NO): NO